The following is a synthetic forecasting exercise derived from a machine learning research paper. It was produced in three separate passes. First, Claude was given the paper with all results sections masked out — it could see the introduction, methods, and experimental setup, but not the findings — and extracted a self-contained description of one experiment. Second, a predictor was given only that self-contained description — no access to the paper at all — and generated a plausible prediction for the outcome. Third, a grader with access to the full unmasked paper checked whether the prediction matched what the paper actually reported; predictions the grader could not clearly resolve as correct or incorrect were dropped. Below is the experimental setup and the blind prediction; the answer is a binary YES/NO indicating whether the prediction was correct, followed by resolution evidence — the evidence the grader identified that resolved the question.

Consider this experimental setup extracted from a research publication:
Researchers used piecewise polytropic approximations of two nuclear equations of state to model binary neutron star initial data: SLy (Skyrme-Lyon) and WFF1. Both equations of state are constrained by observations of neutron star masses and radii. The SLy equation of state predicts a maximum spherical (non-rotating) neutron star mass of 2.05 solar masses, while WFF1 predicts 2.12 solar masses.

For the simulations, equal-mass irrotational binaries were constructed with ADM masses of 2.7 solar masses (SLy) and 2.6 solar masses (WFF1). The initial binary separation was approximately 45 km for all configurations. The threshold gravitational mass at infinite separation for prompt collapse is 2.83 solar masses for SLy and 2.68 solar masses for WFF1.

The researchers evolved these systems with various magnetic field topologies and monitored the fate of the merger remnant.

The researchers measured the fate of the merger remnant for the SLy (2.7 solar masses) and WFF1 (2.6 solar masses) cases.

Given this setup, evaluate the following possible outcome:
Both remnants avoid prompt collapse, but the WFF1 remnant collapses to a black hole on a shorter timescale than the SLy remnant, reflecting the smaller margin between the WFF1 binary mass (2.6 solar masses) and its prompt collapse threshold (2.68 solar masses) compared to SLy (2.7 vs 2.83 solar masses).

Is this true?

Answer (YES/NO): NO